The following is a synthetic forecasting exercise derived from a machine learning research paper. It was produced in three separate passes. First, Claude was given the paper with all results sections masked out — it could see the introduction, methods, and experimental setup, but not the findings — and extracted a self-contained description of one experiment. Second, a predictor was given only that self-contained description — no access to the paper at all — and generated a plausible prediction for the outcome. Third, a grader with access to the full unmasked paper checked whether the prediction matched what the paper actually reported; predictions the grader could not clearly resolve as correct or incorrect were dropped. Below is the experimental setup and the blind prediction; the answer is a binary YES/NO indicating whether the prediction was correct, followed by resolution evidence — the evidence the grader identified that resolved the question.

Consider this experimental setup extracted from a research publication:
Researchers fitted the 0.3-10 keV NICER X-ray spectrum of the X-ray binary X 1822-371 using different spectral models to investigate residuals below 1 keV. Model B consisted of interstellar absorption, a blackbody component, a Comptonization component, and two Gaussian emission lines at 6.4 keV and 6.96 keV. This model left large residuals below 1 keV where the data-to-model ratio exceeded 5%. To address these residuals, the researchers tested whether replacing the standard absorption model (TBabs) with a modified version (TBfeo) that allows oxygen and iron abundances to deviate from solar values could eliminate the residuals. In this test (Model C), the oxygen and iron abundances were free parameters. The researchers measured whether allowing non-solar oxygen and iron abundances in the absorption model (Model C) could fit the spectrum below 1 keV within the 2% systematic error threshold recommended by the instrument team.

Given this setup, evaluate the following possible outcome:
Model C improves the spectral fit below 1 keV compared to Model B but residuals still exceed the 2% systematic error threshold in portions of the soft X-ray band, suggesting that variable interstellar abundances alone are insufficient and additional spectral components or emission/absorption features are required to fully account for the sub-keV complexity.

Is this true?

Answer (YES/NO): YES